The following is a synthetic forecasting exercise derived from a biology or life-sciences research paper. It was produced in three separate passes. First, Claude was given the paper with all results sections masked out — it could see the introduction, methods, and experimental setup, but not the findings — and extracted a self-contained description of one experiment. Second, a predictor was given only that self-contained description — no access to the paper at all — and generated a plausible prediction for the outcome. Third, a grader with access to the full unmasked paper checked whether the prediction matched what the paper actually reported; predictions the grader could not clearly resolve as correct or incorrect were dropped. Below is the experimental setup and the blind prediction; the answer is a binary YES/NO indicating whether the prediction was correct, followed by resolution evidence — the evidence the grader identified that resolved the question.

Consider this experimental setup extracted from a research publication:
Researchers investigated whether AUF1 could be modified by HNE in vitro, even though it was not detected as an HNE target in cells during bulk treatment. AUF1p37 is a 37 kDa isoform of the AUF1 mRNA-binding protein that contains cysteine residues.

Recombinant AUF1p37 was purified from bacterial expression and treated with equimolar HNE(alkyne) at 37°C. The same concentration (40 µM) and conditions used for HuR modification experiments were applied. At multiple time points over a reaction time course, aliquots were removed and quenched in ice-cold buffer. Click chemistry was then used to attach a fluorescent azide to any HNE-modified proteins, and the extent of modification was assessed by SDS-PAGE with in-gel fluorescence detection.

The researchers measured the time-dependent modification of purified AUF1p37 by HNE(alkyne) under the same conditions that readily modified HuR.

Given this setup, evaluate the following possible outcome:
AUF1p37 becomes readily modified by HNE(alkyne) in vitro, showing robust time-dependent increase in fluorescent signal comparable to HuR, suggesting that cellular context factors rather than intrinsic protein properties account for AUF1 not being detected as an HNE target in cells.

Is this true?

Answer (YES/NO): NO